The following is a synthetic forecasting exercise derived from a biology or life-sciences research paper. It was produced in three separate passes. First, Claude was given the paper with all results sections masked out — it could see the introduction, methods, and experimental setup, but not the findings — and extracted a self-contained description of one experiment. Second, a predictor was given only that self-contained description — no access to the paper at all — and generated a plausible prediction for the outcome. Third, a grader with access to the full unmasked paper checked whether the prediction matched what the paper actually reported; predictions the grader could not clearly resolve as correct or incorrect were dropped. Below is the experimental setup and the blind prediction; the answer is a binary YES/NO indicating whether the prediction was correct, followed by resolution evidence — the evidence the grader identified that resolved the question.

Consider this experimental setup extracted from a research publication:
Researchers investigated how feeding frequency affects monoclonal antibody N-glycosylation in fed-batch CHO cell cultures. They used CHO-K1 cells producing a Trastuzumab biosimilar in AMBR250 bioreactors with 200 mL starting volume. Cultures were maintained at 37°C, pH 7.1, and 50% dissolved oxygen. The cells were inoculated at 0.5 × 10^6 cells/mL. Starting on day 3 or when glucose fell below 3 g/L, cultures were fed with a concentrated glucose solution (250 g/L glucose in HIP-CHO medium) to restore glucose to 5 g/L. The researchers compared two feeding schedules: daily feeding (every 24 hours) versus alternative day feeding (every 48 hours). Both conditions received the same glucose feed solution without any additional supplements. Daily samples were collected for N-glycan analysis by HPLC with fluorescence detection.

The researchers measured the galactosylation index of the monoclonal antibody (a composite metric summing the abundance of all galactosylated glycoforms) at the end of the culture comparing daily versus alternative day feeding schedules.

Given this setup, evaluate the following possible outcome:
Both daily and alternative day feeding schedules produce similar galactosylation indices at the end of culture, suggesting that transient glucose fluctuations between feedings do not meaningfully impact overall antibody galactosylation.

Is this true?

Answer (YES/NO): NO